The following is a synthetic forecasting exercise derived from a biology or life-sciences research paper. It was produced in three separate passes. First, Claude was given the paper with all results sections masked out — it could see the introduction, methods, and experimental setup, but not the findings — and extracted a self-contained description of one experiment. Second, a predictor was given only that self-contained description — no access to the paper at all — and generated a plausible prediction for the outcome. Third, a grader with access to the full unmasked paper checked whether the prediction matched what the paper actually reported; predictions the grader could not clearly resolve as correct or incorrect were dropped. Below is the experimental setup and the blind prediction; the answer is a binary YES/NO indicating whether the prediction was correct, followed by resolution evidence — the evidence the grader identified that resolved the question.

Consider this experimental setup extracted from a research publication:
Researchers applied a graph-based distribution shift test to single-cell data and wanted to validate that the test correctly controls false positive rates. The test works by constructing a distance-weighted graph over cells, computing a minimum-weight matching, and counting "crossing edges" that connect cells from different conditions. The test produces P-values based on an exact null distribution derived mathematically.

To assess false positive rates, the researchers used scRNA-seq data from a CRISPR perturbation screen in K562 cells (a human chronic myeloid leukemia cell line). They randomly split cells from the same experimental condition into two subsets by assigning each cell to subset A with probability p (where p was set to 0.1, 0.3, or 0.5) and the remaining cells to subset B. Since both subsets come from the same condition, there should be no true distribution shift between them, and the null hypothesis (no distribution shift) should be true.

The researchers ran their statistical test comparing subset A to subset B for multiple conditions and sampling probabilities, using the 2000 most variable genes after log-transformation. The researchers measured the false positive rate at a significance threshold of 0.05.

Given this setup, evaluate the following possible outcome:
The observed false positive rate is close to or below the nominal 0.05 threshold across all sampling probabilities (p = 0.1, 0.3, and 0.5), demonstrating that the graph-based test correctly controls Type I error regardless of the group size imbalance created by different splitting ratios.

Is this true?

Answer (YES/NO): YES